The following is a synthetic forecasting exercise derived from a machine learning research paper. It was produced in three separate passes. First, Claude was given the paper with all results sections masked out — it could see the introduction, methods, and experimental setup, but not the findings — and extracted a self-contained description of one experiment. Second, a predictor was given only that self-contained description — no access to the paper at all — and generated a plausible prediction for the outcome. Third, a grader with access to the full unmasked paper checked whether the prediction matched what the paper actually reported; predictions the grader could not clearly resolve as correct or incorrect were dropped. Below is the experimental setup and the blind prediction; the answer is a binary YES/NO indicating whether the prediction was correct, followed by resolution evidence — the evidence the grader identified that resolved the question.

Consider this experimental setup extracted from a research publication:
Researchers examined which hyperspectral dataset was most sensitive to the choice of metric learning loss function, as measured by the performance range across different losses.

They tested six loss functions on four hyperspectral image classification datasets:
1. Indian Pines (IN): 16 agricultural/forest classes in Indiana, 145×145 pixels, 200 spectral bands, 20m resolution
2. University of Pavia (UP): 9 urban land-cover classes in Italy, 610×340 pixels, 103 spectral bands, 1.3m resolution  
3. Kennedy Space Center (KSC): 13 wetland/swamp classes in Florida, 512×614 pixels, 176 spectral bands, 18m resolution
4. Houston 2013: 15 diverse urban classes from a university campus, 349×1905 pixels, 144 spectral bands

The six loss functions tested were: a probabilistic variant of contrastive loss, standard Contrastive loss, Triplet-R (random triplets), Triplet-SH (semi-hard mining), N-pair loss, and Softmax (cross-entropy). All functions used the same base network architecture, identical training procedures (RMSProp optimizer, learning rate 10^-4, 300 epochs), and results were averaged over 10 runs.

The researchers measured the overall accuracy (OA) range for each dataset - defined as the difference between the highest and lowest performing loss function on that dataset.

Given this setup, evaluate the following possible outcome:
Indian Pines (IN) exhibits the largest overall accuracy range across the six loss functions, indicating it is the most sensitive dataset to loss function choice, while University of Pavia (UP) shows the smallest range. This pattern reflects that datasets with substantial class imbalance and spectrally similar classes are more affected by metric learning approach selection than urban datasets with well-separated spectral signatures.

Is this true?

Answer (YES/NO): NO